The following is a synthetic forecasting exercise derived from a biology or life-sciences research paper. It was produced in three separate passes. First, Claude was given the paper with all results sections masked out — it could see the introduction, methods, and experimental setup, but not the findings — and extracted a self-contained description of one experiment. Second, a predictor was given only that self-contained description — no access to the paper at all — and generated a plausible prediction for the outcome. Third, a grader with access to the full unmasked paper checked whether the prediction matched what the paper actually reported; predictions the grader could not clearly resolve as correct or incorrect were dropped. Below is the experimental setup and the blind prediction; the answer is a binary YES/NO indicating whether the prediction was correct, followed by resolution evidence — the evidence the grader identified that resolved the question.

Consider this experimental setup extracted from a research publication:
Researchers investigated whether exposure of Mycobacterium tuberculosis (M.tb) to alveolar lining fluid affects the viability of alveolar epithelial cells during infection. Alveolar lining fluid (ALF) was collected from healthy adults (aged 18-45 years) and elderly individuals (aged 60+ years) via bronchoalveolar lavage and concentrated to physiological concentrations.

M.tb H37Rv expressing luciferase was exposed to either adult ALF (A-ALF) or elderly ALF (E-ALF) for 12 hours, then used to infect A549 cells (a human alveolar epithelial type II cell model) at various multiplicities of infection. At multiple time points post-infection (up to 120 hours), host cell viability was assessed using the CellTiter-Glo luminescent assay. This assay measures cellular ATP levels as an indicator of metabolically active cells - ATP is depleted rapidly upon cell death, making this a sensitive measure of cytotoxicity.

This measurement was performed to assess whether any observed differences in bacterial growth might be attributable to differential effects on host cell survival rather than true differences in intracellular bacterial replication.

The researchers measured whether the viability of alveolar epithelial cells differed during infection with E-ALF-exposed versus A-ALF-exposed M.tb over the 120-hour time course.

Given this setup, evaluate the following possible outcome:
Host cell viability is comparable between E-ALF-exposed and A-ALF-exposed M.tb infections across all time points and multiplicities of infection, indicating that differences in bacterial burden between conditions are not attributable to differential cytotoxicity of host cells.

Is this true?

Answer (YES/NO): YES